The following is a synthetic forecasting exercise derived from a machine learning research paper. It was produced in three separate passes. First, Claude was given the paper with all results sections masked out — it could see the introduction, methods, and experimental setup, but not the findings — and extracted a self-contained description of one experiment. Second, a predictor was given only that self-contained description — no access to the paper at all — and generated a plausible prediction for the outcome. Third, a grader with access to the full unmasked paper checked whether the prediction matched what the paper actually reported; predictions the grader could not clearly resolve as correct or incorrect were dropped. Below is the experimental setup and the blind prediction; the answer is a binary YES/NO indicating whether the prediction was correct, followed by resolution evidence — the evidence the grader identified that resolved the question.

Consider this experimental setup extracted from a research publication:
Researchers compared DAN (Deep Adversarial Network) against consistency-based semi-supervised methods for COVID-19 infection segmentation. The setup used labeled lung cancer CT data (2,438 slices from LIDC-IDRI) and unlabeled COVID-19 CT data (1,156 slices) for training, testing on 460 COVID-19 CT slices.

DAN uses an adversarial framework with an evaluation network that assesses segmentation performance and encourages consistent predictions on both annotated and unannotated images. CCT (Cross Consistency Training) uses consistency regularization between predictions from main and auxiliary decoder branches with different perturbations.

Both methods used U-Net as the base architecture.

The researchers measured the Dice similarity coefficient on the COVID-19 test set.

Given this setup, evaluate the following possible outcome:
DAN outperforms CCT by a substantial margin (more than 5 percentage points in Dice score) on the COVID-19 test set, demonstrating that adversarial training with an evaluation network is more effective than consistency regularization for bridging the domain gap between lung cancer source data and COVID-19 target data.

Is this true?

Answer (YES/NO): NO